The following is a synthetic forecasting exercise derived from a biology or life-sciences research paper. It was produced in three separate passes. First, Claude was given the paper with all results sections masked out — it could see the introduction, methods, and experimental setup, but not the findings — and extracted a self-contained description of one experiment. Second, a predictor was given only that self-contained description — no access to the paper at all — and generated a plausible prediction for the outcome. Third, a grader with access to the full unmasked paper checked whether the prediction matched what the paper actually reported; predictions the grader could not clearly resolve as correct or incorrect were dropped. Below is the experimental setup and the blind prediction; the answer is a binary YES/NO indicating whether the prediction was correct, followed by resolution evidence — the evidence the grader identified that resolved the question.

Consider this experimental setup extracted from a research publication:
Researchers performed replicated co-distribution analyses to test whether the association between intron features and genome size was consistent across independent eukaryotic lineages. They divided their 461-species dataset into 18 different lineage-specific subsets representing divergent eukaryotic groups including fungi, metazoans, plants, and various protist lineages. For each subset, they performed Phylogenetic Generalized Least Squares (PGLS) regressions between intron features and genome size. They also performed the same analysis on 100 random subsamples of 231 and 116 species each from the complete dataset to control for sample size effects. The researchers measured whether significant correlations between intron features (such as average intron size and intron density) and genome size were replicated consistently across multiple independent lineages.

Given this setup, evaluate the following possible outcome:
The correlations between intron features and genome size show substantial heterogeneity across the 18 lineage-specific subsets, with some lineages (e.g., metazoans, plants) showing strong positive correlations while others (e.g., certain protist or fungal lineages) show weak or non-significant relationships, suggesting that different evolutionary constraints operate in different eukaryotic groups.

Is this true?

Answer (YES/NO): YES